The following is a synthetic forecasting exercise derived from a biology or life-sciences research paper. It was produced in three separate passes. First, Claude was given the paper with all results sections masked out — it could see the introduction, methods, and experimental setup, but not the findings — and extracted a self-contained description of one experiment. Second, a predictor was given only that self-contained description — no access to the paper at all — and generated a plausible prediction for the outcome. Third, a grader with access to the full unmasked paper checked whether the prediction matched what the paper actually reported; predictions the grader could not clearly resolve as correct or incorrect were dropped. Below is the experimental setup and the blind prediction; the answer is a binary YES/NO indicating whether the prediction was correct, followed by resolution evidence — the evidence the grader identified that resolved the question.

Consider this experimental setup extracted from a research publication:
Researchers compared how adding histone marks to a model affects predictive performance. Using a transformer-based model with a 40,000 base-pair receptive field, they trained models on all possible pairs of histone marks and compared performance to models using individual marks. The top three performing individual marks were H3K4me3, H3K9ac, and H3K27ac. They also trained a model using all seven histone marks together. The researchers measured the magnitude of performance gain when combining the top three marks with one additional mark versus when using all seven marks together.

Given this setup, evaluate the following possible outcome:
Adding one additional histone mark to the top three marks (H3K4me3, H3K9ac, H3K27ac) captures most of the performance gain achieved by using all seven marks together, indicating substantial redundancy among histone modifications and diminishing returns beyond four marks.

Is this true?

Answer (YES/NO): YES